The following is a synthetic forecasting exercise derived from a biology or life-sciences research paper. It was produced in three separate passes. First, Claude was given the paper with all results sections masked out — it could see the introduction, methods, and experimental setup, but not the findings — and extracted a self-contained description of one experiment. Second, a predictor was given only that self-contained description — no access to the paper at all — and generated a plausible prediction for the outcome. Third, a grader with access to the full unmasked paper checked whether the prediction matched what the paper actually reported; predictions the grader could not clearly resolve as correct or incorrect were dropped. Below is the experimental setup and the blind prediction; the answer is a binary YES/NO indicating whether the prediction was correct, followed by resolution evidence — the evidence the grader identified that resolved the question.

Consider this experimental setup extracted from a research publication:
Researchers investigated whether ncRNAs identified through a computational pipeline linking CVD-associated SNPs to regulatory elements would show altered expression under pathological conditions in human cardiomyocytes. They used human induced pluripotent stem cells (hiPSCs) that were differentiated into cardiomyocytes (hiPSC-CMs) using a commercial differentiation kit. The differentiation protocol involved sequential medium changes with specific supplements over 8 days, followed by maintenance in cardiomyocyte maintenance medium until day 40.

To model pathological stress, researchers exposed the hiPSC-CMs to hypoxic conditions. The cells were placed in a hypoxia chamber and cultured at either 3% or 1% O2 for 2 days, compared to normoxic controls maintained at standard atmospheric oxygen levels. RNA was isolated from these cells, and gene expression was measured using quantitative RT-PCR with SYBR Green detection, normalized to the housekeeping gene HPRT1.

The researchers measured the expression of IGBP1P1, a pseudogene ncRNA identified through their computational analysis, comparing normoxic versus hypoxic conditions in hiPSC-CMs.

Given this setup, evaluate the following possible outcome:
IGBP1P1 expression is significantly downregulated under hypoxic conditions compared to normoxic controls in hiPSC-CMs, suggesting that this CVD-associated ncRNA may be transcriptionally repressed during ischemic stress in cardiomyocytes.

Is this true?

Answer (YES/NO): NO